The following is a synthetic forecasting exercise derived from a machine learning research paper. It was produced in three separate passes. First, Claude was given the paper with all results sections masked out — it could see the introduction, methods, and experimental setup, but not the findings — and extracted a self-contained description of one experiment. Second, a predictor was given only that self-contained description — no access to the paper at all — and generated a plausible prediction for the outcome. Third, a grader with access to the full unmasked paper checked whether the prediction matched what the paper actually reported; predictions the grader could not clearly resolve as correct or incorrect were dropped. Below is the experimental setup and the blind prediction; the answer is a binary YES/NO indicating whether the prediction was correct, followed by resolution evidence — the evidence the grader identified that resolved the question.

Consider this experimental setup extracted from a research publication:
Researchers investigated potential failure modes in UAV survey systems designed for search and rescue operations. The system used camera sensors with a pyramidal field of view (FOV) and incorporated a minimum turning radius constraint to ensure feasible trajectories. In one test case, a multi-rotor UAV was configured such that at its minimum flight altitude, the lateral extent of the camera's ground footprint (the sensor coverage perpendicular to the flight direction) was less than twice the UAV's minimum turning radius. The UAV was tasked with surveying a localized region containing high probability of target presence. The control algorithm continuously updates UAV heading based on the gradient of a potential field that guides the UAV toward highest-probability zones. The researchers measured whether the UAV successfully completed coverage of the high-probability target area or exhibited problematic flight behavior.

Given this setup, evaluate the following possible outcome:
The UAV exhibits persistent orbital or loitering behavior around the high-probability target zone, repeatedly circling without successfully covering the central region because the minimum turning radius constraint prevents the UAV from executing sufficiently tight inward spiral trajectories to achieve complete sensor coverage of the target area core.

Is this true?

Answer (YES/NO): YES